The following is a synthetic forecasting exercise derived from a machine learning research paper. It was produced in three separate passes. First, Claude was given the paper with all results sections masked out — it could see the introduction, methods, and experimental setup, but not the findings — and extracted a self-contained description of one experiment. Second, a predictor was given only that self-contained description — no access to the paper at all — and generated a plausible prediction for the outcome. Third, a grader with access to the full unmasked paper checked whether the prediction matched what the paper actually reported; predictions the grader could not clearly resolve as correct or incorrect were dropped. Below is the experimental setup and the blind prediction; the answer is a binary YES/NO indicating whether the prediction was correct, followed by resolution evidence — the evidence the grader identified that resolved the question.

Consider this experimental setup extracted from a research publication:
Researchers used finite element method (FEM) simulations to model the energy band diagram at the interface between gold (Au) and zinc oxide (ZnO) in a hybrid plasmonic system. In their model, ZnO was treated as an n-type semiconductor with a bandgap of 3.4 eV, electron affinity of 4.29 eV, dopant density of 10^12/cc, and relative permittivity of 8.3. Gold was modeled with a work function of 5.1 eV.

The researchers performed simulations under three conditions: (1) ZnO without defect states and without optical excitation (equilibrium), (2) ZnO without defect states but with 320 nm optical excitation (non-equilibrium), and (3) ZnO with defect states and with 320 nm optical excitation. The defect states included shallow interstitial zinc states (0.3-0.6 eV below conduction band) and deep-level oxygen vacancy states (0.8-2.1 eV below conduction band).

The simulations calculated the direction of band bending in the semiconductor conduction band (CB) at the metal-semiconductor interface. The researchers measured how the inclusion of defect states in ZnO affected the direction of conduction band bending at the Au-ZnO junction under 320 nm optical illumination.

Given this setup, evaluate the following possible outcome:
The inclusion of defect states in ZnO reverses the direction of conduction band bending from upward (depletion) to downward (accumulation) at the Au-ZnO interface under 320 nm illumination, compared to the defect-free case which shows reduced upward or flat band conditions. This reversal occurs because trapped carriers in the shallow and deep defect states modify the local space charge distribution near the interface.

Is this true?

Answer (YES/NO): YES